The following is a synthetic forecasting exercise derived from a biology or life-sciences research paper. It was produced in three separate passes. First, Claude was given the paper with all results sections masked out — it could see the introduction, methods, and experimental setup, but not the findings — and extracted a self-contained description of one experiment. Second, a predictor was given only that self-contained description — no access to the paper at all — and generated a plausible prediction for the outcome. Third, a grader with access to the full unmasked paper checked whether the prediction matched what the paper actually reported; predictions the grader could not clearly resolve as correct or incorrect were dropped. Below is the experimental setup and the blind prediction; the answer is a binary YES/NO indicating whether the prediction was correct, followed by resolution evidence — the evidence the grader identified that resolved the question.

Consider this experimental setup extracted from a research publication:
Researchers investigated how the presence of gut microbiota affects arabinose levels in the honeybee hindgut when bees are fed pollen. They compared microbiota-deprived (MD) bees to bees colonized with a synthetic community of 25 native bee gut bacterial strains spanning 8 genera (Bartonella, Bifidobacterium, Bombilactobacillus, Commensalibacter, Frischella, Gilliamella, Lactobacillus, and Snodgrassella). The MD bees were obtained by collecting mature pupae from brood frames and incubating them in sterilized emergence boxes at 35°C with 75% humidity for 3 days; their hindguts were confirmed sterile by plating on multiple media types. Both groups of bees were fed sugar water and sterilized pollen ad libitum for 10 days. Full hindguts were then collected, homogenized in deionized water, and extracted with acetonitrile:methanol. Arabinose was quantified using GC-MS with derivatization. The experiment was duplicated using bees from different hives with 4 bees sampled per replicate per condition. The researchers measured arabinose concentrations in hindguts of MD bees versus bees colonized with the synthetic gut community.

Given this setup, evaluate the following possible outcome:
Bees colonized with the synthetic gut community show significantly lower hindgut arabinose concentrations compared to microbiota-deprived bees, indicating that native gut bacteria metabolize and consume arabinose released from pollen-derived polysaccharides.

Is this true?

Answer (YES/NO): YES